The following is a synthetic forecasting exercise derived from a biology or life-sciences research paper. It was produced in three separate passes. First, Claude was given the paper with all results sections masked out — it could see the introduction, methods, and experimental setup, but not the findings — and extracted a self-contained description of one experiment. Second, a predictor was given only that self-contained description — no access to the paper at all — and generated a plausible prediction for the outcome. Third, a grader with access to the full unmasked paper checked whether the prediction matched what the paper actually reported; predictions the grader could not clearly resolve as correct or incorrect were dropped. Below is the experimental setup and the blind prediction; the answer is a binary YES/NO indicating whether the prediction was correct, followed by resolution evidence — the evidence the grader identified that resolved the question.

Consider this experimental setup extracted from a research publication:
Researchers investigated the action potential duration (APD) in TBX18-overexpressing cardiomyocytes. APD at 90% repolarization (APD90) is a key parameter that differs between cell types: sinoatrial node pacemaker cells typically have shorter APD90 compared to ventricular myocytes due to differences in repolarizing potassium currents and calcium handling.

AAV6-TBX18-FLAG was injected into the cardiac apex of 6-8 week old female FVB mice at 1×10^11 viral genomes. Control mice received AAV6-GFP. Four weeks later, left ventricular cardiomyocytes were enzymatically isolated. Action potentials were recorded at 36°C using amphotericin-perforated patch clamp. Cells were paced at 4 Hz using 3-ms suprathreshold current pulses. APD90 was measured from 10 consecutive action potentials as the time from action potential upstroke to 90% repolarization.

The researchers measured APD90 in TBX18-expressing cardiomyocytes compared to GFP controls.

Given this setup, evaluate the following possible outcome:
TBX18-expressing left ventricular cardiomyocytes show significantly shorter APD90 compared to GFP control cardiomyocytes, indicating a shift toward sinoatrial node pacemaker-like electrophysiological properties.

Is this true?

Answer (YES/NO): NO